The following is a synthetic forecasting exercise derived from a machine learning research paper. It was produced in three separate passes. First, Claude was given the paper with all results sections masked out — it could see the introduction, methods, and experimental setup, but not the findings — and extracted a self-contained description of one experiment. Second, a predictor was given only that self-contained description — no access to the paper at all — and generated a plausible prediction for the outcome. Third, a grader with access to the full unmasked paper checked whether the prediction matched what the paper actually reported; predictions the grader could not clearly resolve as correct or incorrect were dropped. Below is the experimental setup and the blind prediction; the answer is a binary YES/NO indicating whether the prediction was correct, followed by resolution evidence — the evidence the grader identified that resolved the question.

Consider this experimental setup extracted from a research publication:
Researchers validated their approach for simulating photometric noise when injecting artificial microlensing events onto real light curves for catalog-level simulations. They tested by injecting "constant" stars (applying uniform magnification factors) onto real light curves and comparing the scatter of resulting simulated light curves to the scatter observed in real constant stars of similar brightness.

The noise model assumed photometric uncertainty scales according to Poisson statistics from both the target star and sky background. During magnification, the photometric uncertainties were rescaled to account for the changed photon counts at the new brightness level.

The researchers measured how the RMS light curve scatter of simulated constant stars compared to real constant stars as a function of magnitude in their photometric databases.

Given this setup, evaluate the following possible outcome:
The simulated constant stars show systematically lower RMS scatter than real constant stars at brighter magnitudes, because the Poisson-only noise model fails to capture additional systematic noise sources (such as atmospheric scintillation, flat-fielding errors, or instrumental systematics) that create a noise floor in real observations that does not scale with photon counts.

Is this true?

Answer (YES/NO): YES